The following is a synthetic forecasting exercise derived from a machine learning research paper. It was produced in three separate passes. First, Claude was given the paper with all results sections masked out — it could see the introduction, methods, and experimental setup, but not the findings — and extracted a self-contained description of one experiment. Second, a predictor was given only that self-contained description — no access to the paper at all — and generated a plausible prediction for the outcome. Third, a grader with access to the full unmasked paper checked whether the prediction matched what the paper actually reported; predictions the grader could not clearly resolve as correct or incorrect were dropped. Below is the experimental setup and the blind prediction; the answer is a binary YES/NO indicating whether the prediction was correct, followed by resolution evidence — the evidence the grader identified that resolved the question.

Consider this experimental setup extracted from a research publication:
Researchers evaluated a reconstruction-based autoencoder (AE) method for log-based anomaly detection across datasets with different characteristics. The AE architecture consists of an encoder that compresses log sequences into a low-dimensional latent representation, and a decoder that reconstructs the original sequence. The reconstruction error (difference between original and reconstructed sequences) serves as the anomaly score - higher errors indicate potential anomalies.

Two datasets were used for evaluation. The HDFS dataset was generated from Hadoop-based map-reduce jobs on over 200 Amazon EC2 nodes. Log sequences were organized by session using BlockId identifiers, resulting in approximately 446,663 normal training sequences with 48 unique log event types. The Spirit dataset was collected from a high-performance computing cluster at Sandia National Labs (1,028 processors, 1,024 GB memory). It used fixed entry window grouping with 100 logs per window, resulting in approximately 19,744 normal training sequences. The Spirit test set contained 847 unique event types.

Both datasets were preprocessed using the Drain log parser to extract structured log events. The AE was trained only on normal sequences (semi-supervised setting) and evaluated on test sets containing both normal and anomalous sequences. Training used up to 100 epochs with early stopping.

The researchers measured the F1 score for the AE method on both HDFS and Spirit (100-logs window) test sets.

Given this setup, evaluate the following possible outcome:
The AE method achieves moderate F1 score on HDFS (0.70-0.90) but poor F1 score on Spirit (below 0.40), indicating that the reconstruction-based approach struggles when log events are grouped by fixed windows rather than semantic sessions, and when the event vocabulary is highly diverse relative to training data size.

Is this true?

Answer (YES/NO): YES